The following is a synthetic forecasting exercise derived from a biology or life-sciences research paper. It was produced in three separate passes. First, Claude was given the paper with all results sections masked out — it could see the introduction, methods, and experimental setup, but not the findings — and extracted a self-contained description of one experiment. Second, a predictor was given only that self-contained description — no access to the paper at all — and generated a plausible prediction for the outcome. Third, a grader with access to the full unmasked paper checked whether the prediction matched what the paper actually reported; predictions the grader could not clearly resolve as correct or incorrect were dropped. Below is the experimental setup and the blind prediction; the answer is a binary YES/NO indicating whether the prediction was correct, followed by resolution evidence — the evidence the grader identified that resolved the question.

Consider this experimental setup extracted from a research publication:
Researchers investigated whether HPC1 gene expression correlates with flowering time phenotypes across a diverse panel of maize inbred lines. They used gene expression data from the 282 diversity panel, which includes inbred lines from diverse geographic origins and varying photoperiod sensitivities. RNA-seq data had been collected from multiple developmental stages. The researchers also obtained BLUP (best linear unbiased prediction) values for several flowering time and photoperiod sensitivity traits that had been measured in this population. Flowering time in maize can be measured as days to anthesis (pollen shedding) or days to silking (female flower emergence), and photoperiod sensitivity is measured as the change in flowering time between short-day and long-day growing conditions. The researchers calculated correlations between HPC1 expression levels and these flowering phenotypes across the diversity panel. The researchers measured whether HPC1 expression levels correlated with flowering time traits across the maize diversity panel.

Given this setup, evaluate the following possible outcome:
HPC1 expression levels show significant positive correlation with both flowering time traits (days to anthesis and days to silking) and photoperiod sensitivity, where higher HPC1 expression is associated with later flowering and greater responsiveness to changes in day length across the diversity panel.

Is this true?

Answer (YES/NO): NO